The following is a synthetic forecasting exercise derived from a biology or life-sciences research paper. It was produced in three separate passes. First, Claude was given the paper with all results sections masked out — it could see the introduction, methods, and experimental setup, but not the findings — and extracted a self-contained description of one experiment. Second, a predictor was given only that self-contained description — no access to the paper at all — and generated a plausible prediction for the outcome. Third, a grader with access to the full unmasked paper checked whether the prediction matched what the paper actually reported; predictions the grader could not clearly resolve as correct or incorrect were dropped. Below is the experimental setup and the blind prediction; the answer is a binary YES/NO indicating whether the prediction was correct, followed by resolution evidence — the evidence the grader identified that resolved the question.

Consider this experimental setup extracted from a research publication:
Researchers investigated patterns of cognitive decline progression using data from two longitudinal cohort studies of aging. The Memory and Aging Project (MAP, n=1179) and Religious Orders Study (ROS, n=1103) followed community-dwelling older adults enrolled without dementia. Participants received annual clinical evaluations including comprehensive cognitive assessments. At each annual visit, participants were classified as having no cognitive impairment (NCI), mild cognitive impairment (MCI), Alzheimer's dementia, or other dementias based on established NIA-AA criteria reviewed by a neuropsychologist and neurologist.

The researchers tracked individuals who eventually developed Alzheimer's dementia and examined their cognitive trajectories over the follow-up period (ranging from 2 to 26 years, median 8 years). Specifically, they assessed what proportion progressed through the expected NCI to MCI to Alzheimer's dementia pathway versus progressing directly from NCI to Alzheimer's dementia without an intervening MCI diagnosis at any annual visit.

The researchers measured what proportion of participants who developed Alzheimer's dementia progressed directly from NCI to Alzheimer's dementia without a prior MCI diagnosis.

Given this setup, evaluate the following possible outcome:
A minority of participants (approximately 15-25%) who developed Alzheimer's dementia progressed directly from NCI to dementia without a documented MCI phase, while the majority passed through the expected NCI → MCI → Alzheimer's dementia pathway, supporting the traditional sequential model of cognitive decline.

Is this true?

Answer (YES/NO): NO